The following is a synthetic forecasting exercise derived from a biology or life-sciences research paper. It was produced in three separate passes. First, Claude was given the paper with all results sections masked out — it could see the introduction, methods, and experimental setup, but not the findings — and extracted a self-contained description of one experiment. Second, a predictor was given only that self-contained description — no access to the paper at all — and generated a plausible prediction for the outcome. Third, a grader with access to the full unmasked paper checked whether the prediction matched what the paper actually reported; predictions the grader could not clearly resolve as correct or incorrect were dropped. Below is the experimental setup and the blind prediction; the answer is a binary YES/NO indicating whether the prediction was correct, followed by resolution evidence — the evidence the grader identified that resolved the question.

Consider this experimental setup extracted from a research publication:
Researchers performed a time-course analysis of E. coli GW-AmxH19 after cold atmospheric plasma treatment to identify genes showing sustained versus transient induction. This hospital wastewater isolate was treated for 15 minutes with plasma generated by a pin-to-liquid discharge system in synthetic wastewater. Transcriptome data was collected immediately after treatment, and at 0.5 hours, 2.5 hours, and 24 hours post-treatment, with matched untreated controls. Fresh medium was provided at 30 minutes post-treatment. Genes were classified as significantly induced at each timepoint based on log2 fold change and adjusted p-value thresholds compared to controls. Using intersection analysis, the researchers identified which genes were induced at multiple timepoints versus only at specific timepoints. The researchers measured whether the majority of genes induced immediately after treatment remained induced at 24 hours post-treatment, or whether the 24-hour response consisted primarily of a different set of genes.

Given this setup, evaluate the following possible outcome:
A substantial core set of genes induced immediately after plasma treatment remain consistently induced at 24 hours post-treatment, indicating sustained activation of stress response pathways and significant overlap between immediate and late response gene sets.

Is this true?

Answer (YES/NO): NO